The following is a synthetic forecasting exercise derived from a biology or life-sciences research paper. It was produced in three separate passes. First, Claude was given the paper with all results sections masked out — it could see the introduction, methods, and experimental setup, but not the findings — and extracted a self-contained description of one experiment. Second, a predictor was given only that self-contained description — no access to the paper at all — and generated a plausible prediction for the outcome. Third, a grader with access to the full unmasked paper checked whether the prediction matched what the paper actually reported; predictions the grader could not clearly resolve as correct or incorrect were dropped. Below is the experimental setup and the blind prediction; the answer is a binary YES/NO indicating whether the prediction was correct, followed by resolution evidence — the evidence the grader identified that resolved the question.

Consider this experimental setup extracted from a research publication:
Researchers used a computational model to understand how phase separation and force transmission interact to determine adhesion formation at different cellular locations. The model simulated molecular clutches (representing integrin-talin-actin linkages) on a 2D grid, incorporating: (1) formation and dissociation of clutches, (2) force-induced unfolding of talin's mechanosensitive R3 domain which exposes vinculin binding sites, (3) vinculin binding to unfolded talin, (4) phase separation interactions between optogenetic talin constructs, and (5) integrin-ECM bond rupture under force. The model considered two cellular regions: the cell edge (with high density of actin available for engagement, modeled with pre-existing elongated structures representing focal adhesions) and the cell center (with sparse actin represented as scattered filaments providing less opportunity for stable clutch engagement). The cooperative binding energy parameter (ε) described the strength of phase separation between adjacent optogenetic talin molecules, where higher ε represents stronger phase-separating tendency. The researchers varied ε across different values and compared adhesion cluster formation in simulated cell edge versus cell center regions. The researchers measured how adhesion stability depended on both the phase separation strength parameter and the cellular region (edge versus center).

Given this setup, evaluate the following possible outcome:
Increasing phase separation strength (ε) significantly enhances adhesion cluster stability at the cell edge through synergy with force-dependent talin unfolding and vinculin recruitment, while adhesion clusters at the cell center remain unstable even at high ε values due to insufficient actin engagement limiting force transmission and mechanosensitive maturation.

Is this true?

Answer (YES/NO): NO